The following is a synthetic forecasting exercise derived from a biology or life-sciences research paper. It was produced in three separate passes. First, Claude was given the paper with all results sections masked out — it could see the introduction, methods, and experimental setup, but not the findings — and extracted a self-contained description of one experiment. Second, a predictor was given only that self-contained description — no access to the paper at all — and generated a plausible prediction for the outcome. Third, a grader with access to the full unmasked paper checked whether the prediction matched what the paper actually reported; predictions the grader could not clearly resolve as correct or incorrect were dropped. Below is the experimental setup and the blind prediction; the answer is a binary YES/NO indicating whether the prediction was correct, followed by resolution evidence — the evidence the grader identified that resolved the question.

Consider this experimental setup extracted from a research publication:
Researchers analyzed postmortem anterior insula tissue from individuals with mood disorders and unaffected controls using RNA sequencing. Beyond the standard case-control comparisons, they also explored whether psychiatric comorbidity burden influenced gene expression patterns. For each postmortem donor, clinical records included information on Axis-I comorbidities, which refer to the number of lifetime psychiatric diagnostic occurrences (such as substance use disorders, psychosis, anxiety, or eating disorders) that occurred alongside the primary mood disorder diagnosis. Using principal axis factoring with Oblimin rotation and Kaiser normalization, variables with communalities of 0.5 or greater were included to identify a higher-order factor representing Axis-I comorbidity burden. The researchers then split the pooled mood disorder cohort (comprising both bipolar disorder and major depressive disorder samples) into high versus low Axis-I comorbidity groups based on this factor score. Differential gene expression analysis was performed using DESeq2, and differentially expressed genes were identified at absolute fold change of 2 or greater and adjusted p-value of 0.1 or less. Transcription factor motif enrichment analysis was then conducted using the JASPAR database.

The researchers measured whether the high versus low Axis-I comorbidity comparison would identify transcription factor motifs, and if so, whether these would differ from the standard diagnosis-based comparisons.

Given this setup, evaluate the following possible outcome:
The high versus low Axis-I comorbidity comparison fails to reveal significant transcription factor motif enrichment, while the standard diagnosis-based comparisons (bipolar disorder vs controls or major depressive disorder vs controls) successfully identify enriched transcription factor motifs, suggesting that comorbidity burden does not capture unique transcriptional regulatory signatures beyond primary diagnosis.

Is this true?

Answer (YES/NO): NO